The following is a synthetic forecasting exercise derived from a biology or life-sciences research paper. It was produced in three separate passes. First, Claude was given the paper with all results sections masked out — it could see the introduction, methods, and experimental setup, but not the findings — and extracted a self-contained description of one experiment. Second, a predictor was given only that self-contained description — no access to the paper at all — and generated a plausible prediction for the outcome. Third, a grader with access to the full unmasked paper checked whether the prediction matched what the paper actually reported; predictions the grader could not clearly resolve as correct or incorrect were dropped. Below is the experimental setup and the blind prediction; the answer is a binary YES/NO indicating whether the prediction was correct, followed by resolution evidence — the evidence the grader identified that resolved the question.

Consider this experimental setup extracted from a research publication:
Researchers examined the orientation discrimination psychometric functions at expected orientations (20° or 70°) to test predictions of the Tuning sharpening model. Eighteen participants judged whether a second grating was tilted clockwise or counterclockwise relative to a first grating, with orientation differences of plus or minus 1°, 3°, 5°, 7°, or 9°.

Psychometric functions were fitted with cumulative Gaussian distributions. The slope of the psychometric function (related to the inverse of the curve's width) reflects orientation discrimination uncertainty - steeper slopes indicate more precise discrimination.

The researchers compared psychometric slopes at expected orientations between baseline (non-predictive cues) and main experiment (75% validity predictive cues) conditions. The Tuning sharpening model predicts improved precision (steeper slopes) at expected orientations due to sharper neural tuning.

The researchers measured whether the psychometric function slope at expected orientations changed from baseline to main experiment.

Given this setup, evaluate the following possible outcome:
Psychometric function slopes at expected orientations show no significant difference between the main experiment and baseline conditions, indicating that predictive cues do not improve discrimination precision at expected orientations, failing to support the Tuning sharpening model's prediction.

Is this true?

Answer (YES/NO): NO